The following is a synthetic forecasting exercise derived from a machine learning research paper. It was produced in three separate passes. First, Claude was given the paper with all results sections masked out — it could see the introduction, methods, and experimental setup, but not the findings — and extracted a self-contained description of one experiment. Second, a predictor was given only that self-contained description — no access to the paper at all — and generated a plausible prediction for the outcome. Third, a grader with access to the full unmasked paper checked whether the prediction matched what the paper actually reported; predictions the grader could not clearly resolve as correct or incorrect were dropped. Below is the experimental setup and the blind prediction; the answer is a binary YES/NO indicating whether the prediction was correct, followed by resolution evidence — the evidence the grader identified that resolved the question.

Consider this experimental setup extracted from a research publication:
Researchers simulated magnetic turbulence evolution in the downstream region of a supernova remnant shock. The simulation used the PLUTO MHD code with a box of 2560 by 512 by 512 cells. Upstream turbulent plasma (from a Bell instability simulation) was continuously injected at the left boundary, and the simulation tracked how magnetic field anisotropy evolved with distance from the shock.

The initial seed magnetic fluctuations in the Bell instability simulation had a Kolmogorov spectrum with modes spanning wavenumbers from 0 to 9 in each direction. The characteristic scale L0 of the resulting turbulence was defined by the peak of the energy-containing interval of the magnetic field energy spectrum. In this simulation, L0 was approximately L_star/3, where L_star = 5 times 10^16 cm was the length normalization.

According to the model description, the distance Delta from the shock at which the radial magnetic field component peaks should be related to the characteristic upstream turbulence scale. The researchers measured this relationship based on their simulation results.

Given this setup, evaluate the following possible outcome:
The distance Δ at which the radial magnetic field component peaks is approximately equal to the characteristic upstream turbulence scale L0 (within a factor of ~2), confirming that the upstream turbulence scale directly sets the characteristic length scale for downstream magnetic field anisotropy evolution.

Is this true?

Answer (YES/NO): YES